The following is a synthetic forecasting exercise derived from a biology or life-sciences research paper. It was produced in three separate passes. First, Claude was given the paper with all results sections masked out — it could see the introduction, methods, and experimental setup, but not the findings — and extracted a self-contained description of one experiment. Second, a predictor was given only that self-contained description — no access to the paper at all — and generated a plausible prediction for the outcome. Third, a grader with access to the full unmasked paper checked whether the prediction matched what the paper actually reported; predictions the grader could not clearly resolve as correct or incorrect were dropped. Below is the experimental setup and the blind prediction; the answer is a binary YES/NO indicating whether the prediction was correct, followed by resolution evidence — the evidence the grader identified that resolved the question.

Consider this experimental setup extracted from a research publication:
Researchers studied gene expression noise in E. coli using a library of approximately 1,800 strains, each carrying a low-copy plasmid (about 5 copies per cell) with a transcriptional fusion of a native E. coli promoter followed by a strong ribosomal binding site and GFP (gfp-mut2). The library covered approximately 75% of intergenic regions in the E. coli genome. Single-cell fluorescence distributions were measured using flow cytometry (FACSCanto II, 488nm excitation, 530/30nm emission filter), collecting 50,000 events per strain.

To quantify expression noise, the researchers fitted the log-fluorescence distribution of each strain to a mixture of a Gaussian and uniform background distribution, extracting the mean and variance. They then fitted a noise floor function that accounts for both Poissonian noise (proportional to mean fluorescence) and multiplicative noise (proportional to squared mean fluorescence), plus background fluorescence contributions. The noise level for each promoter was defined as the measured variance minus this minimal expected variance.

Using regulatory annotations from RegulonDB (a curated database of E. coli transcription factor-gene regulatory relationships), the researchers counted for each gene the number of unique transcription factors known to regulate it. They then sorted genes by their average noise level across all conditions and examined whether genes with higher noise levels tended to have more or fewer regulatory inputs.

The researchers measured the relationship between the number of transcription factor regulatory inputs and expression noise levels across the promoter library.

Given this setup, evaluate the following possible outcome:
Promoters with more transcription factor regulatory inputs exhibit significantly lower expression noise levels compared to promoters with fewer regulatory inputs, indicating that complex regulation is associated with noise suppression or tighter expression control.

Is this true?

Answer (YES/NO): NO